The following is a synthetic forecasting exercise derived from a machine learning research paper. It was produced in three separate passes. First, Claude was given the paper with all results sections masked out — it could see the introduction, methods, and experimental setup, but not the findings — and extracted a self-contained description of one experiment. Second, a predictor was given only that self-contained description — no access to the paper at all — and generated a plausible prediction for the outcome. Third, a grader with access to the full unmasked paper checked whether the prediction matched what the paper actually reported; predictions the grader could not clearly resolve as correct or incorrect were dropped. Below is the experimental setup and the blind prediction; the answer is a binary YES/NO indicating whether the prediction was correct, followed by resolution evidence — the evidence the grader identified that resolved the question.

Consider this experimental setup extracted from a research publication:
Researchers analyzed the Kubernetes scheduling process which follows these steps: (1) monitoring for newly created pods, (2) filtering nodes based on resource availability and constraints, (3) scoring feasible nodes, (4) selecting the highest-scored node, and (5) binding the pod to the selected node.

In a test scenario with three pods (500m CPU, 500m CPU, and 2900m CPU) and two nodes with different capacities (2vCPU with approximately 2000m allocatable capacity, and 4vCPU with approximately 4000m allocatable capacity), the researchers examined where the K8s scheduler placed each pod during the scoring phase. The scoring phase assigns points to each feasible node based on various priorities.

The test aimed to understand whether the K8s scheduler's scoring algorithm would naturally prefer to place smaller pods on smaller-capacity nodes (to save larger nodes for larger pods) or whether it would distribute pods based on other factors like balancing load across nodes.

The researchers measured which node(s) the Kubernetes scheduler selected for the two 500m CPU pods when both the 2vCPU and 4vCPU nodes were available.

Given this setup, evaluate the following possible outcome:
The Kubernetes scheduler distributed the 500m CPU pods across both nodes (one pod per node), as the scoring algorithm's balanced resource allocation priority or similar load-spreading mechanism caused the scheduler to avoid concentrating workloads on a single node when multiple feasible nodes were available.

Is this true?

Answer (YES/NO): NO